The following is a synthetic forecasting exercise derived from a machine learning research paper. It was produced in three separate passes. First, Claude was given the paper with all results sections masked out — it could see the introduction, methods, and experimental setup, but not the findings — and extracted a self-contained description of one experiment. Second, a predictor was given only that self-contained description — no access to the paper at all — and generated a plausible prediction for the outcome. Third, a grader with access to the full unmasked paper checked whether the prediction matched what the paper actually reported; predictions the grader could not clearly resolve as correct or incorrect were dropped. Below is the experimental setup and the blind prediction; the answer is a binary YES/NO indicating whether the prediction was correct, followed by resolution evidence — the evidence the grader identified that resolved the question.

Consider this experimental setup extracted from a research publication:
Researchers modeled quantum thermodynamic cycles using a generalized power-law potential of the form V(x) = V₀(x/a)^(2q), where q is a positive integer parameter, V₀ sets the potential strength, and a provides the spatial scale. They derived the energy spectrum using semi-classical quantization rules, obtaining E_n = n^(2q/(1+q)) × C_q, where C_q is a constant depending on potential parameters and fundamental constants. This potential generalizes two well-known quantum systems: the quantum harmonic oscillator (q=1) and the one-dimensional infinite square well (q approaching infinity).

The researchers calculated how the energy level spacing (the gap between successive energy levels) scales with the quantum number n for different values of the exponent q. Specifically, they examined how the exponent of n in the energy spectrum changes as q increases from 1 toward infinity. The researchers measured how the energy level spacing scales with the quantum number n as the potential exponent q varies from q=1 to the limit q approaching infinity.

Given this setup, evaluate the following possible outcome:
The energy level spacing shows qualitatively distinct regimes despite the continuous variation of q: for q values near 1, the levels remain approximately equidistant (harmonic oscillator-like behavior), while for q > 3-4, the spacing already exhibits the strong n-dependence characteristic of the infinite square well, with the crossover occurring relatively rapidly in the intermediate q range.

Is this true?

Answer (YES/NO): NO